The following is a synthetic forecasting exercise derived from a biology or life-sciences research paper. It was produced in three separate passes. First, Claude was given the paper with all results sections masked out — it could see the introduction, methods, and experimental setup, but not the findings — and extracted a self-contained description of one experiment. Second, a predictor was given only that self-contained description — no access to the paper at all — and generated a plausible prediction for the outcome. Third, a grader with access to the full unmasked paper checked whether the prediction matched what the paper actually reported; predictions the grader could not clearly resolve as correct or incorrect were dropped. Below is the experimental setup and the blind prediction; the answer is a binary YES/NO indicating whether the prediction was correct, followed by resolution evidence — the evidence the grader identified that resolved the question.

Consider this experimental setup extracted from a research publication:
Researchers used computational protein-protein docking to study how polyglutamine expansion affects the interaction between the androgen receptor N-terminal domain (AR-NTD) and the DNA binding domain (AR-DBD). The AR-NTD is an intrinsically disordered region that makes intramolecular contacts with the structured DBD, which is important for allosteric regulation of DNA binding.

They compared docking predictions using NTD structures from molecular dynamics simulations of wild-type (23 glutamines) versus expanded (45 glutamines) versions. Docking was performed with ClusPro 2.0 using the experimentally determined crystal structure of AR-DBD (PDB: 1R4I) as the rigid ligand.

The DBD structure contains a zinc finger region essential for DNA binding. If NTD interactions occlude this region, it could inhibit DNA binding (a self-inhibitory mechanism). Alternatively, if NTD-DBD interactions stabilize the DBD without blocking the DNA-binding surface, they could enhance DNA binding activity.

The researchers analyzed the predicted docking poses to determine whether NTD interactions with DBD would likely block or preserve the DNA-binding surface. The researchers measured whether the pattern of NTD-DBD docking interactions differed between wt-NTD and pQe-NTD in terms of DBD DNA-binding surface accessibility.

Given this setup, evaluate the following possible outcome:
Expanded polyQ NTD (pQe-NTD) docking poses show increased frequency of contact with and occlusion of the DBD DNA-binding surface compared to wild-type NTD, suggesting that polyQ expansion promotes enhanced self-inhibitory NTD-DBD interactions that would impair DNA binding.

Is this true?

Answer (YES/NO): NO